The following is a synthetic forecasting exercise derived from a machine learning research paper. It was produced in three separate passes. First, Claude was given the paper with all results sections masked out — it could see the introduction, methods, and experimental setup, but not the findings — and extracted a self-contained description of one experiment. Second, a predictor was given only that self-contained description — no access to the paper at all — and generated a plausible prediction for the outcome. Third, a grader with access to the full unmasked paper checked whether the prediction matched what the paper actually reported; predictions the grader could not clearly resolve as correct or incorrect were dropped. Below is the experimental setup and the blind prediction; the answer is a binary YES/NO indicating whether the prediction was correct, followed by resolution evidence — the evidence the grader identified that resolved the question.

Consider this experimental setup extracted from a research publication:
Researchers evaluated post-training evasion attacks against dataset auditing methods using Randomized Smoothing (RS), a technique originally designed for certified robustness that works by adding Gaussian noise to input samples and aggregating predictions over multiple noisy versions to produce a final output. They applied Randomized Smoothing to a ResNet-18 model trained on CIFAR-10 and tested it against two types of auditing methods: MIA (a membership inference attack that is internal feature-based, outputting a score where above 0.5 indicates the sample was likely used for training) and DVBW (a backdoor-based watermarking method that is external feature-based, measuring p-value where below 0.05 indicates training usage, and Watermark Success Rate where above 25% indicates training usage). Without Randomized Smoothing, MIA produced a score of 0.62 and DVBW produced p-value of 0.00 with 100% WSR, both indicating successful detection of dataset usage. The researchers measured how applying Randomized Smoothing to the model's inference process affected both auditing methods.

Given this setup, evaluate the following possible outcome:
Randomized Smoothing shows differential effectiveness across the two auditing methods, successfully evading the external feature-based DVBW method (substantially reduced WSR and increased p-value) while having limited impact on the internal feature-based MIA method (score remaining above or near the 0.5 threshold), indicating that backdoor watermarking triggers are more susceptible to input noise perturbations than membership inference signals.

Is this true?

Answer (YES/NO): NO